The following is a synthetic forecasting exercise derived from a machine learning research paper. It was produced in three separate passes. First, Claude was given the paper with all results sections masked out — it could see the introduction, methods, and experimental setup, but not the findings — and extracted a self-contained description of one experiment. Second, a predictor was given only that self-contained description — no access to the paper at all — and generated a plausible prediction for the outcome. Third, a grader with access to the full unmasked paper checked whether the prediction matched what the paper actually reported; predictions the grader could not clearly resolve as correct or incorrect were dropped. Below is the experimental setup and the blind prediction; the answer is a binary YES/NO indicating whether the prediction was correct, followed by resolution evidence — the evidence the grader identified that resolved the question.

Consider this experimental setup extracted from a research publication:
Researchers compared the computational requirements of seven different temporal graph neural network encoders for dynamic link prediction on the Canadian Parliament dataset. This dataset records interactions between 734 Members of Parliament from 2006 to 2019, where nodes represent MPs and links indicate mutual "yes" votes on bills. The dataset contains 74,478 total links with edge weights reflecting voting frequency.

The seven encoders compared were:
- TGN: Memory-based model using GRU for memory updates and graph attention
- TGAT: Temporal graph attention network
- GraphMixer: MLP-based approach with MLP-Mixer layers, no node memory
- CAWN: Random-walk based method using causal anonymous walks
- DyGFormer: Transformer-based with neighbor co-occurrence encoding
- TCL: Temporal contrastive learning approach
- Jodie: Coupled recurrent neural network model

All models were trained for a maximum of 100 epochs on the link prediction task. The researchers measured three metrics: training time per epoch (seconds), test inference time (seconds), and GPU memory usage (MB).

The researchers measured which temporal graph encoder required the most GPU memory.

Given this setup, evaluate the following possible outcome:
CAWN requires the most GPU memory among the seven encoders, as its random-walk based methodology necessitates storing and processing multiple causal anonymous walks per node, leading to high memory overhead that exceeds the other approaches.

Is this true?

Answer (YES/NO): NO